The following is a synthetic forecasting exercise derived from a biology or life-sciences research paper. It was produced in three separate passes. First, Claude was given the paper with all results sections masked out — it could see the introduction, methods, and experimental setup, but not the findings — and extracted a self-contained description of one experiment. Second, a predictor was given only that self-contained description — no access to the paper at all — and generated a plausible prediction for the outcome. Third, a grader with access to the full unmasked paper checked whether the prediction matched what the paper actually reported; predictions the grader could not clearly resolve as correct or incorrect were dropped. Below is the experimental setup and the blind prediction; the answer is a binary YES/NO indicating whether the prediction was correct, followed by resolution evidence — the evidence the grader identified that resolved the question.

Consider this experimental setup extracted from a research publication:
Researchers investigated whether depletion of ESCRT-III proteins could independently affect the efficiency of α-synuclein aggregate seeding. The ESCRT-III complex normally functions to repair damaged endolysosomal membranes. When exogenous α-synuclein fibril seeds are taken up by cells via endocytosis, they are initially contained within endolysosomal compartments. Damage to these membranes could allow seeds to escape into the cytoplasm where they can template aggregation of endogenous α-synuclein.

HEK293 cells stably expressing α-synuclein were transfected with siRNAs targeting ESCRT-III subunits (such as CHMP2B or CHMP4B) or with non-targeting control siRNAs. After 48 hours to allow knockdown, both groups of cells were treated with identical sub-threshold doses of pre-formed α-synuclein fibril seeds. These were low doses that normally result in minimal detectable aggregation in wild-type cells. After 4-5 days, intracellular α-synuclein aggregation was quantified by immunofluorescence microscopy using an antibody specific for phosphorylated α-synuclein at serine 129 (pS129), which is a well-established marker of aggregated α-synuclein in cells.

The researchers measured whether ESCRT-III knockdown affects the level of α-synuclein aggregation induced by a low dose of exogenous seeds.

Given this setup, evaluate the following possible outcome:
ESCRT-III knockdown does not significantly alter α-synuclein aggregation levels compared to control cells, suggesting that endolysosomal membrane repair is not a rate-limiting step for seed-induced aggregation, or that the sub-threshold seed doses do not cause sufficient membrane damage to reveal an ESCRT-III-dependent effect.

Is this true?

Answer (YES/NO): NO